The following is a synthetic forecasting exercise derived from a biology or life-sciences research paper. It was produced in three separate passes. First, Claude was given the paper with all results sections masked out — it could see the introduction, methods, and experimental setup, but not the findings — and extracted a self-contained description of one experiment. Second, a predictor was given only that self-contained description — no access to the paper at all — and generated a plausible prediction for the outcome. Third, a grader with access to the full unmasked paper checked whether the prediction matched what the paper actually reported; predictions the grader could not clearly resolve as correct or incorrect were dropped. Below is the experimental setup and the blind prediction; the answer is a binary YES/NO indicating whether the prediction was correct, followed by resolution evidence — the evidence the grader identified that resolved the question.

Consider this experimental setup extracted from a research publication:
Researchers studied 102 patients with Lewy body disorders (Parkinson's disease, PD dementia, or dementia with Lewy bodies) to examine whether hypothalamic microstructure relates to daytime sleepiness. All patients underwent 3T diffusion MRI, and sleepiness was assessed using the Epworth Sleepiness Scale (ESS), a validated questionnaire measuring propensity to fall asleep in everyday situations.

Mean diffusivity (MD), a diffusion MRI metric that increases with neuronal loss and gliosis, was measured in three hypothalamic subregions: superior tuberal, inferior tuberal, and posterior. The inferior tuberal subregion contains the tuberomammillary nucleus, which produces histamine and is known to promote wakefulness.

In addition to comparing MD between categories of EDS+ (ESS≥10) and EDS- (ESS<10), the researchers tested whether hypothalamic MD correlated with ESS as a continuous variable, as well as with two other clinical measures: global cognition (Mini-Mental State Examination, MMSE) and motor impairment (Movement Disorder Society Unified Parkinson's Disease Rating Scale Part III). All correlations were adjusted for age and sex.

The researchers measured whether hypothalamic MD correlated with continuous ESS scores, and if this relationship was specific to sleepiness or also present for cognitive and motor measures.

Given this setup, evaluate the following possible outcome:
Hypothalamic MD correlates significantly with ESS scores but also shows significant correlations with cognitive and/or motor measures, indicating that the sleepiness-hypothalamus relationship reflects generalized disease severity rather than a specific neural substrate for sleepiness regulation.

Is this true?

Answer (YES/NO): NO